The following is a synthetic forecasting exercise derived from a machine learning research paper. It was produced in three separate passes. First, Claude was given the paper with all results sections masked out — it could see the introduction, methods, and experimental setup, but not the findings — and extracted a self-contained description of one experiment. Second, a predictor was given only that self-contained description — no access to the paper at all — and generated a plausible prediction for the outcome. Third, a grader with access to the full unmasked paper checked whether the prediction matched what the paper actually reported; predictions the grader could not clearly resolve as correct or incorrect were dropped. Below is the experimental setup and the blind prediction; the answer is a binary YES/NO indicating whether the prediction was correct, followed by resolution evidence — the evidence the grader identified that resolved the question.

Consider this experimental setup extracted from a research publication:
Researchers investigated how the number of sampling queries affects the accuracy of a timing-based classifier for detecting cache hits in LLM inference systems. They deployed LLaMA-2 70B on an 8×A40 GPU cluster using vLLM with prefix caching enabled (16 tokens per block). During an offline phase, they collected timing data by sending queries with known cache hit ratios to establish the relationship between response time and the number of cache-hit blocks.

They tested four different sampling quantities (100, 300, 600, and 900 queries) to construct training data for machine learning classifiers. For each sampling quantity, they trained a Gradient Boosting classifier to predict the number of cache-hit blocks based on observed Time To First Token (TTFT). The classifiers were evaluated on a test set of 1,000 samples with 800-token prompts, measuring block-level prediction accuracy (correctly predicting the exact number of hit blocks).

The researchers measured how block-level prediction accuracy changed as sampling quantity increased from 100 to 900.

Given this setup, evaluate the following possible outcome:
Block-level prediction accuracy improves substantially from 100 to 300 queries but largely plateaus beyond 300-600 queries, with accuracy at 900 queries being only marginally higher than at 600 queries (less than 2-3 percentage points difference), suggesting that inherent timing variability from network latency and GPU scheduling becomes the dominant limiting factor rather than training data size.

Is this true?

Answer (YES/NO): NO